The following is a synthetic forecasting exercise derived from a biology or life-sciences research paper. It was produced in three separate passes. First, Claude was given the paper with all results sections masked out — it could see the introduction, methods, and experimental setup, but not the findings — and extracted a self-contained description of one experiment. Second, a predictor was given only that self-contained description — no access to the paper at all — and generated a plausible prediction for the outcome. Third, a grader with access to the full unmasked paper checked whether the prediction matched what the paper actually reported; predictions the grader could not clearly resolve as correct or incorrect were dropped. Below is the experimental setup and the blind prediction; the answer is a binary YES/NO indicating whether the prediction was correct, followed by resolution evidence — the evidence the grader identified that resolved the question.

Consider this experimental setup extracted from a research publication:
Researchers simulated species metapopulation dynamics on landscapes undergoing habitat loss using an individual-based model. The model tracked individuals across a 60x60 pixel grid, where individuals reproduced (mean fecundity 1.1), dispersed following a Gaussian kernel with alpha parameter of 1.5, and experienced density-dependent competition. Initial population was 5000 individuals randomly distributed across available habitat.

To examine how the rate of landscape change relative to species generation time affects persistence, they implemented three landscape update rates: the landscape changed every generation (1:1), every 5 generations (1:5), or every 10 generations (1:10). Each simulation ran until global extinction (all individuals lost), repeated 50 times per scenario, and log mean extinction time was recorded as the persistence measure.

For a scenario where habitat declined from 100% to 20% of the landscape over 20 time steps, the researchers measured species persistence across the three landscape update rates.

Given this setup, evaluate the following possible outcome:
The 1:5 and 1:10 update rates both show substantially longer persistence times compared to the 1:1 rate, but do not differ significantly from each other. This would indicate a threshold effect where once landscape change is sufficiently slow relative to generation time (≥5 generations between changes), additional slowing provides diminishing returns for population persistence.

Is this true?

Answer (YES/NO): NO